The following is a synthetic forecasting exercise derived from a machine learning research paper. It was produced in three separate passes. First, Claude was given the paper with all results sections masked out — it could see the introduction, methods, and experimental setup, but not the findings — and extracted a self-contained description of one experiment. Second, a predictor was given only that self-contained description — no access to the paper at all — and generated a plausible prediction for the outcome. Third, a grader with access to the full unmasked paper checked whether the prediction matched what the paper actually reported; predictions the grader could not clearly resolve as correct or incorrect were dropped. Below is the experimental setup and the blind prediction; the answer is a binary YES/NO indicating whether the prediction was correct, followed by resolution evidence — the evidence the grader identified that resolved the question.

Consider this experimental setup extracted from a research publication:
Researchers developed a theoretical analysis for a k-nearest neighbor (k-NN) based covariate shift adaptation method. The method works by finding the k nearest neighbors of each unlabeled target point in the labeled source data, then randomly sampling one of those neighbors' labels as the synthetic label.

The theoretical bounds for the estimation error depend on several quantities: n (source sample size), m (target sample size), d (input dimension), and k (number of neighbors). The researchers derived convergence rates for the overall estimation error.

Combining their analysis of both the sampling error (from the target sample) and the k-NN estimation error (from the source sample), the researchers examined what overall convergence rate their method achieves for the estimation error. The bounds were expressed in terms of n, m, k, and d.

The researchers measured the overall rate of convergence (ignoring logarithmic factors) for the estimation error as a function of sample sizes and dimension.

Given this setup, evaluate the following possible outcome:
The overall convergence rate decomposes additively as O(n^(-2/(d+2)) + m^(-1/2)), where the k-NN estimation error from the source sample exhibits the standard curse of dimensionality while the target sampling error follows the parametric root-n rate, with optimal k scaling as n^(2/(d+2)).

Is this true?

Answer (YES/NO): NO